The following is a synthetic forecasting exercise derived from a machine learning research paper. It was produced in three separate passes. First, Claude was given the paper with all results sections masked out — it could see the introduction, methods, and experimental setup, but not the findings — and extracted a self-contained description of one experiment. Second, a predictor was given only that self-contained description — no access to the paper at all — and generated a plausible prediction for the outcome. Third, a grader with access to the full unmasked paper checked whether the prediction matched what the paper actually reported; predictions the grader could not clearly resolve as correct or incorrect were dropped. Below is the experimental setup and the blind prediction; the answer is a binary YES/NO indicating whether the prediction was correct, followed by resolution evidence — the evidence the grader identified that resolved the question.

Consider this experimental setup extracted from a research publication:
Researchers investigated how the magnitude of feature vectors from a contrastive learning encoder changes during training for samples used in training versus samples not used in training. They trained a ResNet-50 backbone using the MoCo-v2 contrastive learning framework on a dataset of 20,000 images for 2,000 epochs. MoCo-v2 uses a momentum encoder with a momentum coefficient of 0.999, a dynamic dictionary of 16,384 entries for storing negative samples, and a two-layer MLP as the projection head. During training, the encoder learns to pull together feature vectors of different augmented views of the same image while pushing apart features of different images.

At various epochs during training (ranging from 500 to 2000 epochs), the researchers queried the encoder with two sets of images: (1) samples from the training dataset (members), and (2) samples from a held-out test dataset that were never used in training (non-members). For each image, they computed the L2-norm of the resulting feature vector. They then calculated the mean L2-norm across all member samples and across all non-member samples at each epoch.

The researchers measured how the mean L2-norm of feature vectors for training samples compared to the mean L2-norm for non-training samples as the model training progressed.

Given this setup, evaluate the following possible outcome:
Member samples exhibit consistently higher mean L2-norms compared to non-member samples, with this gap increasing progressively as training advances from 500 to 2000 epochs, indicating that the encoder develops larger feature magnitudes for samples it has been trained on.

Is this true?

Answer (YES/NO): NO